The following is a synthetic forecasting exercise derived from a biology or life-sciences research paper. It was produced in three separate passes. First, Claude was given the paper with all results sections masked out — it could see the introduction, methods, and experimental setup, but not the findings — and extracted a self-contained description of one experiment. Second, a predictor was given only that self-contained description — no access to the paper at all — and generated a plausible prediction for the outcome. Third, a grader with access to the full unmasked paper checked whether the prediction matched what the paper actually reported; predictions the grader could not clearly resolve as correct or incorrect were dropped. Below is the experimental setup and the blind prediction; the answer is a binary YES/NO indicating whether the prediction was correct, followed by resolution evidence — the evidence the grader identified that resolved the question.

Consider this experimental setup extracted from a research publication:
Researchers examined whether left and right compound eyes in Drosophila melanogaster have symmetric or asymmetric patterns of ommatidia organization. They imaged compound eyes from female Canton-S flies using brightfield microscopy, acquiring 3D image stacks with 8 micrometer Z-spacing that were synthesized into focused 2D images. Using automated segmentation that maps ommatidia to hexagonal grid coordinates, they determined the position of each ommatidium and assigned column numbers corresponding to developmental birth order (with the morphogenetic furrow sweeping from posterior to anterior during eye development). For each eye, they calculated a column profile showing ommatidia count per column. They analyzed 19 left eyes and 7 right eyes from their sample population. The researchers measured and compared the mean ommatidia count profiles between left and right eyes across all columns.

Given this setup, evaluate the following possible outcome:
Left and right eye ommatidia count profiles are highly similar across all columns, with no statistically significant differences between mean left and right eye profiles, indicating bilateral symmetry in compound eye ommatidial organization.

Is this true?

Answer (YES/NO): YES